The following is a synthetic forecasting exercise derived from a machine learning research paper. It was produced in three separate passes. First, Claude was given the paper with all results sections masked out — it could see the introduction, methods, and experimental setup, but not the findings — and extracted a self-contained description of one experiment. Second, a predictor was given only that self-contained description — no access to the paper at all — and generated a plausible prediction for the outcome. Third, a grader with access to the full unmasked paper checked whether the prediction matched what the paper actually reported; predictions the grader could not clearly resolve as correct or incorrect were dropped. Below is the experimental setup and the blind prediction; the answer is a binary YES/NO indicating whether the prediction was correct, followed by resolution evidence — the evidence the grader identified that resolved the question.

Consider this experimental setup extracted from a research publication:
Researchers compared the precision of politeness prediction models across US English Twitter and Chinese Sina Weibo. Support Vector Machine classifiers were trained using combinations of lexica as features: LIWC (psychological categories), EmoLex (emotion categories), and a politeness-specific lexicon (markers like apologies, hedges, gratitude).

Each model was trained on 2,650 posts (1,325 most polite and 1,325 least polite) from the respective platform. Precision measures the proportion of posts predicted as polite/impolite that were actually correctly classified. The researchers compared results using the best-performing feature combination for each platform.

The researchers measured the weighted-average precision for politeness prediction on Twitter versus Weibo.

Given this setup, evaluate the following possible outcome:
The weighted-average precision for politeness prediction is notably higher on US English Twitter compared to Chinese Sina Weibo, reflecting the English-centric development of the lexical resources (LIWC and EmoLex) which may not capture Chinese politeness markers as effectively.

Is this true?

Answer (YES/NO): NO